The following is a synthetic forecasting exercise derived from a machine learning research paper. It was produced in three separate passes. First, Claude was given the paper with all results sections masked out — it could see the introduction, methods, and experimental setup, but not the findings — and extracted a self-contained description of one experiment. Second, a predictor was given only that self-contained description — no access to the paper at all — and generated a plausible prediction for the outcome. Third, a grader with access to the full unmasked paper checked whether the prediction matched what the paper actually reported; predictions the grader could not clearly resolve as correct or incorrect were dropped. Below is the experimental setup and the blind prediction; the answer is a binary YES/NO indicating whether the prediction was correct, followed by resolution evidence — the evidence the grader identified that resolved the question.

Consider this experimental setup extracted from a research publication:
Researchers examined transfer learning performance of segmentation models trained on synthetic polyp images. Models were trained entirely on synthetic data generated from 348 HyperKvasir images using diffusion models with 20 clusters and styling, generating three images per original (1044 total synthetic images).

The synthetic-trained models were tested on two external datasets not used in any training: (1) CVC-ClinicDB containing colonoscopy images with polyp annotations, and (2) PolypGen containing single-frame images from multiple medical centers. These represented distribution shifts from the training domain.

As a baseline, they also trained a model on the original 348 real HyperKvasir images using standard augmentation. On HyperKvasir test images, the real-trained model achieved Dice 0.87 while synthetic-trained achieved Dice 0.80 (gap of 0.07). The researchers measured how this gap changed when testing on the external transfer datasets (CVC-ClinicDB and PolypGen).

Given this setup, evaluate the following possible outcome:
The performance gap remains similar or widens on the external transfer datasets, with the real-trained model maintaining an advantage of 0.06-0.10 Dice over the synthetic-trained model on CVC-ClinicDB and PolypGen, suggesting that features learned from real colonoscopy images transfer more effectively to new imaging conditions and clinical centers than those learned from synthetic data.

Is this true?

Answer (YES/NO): NO